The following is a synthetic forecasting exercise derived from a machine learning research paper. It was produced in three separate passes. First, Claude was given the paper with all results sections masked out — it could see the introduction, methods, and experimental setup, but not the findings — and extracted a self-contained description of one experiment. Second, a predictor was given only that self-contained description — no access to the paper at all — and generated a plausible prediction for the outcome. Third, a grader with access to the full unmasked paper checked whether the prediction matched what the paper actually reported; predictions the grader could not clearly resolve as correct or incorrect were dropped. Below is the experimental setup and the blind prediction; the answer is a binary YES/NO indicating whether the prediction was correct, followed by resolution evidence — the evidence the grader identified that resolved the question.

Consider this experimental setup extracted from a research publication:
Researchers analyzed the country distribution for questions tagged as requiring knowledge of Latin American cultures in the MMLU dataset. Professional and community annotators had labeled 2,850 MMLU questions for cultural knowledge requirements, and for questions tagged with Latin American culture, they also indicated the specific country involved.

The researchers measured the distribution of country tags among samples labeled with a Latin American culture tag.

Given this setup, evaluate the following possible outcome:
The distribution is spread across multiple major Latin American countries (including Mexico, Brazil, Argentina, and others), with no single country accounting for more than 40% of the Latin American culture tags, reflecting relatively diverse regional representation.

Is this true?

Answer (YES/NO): NO